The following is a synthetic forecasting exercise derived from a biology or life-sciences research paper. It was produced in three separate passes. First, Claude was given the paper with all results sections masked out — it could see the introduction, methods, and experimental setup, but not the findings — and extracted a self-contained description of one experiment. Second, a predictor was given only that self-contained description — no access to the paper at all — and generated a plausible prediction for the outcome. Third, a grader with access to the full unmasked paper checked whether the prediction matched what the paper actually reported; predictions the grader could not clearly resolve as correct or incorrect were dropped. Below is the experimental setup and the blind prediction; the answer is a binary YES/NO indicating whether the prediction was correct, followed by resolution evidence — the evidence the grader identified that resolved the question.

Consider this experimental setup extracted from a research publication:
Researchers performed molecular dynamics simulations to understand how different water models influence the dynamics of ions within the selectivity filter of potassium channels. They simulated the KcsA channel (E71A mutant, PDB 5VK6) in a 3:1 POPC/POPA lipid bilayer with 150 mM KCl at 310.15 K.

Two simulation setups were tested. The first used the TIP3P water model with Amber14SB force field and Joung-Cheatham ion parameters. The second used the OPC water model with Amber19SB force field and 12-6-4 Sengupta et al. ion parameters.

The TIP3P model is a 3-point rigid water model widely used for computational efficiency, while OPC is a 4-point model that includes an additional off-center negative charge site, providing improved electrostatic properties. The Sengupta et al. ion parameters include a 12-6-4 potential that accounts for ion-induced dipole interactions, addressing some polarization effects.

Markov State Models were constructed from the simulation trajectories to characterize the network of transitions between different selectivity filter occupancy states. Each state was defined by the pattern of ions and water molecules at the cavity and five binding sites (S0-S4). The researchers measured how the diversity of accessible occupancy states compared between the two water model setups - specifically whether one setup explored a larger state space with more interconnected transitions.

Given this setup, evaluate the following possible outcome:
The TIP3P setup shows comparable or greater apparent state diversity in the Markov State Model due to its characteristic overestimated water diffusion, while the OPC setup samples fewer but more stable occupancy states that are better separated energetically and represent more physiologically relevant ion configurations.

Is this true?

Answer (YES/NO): NO